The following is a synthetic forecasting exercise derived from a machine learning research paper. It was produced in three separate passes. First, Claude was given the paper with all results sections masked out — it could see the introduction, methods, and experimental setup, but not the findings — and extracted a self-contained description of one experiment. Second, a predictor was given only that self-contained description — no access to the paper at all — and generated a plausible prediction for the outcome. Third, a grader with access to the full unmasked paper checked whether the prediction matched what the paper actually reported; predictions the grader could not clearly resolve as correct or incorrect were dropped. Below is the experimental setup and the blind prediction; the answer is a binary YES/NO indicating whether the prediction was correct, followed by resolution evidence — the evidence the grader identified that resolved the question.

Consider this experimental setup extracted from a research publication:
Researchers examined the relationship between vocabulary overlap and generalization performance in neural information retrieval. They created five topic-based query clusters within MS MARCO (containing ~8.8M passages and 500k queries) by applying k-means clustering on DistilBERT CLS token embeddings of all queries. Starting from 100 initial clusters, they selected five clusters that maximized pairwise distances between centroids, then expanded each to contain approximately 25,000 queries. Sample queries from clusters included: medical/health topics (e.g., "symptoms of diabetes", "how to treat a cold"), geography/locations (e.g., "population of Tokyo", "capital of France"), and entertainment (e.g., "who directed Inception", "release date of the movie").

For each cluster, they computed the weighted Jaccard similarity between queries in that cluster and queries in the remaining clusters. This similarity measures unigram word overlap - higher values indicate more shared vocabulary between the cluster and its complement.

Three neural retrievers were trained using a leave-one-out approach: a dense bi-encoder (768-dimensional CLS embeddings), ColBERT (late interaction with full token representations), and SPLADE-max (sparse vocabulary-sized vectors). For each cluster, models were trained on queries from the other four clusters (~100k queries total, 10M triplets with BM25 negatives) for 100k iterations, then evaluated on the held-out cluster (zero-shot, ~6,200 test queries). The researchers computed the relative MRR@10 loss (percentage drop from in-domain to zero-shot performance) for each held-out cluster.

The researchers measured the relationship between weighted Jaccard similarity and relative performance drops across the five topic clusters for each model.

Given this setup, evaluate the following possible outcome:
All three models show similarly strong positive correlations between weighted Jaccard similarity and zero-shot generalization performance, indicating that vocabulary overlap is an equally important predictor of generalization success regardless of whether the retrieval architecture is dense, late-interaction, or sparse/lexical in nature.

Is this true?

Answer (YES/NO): NO